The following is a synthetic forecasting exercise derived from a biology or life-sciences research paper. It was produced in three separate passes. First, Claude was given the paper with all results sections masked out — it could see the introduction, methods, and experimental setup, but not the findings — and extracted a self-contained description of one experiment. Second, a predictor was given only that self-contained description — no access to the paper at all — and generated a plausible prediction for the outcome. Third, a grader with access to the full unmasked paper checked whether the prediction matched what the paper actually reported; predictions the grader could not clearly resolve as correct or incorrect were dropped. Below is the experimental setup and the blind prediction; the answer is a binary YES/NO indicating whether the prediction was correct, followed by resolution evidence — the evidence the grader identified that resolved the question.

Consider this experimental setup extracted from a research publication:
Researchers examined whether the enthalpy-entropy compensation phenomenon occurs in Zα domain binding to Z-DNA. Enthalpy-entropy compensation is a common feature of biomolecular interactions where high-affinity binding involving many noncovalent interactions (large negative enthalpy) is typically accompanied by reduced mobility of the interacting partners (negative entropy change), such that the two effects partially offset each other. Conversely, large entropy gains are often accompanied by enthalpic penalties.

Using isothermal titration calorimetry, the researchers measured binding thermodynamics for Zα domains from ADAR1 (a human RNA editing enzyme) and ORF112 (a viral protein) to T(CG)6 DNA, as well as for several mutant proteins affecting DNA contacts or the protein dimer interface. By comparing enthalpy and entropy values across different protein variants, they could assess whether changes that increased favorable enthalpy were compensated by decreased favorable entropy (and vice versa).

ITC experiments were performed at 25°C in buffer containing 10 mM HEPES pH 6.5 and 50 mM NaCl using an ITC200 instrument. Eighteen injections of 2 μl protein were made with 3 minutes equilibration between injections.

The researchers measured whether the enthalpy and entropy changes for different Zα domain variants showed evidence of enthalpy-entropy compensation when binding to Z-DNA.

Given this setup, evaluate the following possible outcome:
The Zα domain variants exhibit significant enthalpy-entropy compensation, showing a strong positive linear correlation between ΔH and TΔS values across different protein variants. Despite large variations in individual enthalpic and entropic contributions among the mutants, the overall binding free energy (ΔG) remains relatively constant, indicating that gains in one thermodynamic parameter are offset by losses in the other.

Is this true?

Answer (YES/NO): NO